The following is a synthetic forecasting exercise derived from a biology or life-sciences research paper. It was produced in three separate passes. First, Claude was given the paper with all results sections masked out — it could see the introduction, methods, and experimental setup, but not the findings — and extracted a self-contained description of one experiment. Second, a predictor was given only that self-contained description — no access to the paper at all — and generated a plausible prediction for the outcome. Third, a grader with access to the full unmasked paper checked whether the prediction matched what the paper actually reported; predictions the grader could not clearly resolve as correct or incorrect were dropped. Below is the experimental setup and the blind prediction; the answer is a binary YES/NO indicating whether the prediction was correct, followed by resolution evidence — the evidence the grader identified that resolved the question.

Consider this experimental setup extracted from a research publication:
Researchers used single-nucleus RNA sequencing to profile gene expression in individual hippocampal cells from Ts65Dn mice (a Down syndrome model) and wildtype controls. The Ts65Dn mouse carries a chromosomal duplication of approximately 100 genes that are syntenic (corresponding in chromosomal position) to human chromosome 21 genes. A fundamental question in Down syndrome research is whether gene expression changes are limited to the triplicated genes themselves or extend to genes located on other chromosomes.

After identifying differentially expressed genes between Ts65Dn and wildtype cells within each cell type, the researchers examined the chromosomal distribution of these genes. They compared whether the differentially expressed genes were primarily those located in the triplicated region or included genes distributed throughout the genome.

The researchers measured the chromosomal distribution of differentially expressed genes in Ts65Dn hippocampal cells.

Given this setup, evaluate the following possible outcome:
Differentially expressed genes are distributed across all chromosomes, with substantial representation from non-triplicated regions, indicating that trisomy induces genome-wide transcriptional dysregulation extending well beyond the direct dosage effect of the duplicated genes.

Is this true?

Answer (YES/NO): YES